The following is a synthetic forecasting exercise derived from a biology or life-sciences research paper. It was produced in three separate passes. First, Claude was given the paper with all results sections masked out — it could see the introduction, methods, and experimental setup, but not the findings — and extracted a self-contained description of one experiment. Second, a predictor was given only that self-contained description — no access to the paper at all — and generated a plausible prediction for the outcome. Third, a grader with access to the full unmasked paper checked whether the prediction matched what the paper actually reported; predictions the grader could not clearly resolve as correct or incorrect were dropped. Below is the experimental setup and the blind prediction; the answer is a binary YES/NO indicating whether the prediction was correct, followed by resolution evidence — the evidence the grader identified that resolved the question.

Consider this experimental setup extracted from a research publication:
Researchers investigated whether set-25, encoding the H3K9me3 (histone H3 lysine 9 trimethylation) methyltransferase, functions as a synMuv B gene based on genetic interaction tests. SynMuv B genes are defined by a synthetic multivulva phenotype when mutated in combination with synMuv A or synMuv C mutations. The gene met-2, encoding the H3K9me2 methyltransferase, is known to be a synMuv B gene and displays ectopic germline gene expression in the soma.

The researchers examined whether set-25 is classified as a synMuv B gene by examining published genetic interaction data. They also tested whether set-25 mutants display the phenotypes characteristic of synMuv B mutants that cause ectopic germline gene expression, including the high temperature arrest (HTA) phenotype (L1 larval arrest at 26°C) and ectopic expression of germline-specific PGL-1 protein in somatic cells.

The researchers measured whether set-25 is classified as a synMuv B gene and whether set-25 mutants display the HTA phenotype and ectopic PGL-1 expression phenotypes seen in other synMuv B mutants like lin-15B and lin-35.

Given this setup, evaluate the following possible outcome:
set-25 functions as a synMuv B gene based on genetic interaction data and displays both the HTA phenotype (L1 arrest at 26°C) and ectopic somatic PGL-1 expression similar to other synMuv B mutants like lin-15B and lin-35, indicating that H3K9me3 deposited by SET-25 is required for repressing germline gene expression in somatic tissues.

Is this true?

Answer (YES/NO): NO